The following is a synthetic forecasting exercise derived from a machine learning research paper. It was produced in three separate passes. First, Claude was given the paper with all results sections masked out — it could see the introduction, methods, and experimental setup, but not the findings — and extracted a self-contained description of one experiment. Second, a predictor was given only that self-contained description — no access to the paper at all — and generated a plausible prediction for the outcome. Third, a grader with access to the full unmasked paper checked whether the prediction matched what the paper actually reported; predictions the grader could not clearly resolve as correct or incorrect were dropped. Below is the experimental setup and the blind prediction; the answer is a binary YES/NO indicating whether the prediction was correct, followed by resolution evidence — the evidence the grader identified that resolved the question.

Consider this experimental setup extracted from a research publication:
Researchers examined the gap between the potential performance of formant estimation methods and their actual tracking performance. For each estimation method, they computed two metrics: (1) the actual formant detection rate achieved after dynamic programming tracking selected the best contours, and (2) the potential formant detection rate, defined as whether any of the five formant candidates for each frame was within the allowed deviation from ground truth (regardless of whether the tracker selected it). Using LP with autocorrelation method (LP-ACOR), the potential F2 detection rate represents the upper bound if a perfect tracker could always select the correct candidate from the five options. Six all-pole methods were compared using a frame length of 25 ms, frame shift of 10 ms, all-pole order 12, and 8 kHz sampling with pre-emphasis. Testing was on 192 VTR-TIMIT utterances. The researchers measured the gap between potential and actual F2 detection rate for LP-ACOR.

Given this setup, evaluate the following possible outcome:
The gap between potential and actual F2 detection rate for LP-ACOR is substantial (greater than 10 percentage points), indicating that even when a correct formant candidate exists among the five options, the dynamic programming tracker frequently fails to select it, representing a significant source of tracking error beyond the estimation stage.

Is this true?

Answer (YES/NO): YES